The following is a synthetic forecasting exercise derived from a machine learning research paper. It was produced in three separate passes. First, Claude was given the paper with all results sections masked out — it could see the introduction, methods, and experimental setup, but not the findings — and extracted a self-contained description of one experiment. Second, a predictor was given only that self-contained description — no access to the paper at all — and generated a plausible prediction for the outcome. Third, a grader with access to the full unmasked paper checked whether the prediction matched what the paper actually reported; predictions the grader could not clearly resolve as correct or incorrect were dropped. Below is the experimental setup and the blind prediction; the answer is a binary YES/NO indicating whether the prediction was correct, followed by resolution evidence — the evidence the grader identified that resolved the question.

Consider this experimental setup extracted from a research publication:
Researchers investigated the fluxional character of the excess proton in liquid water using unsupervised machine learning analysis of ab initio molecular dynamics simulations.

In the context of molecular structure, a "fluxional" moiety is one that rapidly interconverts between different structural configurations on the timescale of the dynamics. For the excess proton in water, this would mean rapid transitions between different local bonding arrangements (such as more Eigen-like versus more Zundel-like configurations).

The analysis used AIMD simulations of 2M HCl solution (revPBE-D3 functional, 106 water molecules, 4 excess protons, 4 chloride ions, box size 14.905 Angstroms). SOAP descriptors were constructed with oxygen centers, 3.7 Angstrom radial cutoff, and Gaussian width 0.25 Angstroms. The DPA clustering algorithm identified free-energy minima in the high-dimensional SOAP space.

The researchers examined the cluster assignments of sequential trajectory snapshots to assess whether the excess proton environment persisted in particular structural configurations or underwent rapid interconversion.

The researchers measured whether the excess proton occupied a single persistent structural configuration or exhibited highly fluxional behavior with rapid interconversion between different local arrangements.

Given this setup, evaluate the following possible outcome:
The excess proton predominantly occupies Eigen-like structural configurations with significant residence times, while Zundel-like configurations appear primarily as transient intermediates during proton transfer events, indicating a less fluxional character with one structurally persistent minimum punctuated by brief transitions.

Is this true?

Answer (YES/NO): NO